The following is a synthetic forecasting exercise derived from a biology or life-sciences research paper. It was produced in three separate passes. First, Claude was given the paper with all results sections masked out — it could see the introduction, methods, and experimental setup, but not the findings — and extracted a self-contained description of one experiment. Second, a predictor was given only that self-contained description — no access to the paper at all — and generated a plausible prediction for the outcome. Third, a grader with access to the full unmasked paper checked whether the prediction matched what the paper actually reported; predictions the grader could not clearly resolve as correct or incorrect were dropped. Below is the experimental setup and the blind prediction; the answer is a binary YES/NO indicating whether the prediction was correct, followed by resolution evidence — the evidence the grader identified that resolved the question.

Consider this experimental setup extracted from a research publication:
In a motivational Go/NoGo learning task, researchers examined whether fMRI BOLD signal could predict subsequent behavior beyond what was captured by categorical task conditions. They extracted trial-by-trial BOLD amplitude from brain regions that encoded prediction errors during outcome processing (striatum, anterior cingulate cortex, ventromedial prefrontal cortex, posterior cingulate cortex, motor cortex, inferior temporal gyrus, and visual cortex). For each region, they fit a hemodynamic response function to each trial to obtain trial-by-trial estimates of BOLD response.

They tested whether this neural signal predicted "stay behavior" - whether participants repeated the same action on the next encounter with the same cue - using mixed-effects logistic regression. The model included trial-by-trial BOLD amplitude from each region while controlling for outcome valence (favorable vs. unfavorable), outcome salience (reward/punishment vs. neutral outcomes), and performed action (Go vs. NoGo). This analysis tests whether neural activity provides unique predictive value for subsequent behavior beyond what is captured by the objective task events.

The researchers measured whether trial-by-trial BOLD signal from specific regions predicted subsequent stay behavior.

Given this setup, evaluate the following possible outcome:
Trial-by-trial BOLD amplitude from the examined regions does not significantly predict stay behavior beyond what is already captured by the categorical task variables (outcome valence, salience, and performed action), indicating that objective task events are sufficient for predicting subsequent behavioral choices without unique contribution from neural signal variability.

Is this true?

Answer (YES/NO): NO